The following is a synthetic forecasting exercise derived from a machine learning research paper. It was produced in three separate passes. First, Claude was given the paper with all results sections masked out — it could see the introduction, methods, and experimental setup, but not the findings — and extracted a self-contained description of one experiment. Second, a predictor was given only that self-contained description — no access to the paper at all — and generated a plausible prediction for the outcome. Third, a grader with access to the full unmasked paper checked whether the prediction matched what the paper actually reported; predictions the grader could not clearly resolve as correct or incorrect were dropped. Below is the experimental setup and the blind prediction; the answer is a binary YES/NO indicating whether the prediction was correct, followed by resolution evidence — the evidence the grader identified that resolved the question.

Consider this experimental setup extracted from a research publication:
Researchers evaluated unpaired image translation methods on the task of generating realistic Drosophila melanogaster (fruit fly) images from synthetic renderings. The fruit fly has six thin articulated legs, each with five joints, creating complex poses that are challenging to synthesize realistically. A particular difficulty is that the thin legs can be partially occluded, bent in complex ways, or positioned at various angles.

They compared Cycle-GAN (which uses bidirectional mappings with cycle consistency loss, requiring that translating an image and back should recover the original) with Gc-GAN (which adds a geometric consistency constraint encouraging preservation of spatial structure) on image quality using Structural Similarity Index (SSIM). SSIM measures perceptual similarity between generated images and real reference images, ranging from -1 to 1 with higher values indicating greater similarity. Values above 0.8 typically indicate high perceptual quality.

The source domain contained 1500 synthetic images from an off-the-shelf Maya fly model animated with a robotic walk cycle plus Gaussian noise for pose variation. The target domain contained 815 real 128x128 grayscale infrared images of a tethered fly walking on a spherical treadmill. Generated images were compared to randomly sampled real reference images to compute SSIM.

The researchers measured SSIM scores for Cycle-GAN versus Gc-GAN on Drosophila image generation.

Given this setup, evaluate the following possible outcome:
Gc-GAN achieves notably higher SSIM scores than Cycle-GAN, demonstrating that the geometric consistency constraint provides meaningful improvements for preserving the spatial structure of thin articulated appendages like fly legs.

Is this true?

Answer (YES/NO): NO